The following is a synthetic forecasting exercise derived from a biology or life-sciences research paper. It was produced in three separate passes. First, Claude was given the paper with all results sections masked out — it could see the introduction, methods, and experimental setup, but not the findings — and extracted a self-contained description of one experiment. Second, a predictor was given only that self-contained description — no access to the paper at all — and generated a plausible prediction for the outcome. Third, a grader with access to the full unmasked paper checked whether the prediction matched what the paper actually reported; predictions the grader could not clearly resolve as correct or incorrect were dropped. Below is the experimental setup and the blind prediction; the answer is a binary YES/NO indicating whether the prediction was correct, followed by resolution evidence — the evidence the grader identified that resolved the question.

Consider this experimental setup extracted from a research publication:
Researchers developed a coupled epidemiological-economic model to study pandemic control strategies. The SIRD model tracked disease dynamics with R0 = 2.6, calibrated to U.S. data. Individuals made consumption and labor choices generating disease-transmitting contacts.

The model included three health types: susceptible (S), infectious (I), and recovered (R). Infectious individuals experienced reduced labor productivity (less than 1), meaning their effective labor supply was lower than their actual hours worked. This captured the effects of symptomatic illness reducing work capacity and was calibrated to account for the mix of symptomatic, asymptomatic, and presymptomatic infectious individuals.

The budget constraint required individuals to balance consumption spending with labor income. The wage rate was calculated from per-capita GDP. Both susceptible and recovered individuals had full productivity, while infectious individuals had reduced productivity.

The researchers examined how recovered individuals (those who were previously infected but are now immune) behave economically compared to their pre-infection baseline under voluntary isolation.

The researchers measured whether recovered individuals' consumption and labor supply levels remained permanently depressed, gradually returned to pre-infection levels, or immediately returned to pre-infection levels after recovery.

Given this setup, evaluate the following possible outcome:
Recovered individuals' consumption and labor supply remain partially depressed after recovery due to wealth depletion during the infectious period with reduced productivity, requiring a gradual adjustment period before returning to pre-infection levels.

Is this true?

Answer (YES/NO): NO